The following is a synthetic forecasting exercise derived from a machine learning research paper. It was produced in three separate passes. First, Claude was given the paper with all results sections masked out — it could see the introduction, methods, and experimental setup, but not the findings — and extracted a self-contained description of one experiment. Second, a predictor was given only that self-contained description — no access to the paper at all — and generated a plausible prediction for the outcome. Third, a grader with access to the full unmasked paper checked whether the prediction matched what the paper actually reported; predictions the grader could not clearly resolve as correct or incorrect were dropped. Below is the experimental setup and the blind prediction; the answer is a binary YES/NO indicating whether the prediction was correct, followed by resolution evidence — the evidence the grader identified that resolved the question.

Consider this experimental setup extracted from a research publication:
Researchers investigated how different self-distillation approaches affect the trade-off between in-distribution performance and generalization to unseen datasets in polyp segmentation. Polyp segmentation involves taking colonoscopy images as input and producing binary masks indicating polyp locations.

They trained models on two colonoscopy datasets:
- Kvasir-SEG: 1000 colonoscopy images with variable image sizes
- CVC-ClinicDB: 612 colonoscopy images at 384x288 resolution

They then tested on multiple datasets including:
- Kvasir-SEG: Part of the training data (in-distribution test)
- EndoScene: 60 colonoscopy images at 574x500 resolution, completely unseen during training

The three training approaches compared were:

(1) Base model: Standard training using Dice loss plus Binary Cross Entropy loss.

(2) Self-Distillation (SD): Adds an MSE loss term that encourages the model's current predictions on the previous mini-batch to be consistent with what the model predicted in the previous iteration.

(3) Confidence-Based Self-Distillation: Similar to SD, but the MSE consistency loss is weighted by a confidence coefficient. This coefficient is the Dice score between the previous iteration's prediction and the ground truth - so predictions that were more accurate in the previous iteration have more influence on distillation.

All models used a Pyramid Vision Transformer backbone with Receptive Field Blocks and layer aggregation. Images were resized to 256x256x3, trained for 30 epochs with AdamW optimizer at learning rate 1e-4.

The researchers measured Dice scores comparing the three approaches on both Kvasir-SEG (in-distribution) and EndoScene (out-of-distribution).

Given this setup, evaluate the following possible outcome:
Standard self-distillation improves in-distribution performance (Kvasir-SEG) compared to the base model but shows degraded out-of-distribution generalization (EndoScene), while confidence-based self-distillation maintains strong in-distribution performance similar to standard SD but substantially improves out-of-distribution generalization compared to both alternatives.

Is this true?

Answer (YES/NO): YES